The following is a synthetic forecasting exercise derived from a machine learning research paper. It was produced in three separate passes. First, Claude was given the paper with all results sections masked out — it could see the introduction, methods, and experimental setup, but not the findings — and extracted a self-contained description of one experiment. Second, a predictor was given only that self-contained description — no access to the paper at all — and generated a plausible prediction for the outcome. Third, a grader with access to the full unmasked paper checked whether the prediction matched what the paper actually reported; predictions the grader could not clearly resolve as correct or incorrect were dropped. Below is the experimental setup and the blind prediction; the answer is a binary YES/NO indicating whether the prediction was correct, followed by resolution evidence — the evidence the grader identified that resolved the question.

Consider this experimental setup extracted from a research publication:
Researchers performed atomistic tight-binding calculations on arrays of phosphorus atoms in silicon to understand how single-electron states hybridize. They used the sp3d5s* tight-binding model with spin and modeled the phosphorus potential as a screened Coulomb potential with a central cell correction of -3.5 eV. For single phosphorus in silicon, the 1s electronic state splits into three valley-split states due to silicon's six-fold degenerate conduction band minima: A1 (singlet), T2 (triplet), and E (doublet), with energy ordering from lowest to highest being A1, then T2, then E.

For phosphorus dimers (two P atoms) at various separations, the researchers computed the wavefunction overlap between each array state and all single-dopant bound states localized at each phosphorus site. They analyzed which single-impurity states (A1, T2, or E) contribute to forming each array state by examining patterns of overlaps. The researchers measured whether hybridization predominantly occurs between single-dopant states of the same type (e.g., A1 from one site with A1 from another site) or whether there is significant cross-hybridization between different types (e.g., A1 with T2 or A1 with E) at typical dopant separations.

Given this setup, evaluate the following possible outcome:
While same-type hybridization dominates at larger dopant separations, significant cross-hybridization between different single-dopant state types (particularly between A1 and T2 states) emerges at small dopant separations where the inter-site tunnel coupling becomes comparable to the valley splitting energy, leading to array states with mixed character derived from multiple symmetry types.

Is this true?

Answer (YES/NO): NO